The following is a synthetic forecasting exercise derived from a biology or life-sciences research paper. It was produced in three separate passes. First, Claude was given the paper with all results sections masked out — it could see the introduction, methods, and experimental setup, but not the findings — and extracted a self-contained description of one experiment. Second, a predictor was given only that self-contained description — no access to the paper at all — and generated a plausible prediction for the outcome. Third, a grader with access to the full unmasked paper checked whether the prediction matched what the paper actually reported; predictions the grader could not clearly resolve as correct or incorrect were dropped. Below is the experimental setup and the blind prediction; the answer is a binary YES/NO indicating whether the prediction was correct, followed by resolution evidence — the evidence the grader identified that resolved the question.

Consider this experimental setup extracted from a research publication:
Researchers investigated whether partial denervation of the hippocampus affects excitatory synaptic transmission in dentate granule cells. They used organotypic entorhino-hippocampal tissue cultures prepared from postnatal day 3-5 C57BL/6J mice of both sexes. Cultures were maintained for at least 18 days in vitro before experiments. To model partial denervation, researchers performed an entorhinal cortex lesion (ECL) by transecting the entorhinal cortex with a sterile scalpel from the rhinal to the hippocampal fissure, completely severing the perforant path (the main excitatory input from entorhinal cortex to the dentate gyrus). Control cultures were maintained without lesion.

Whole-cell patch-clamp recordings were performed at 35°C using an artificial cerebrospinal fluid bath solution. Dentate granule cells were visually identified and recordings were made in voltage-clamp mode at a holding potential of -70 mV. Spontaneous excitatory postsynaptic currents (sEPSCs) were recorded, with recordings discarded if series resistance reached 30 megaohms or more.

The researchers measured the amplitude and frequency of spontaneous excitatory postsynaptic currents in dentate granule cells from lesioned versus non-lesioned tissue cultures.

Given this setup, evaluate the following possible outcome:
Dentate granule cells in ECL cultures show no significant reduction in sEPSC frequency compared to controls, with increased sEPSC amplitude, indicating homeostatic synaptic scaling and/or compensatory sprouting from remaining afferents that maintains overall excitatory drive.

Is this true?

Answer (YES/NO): YES